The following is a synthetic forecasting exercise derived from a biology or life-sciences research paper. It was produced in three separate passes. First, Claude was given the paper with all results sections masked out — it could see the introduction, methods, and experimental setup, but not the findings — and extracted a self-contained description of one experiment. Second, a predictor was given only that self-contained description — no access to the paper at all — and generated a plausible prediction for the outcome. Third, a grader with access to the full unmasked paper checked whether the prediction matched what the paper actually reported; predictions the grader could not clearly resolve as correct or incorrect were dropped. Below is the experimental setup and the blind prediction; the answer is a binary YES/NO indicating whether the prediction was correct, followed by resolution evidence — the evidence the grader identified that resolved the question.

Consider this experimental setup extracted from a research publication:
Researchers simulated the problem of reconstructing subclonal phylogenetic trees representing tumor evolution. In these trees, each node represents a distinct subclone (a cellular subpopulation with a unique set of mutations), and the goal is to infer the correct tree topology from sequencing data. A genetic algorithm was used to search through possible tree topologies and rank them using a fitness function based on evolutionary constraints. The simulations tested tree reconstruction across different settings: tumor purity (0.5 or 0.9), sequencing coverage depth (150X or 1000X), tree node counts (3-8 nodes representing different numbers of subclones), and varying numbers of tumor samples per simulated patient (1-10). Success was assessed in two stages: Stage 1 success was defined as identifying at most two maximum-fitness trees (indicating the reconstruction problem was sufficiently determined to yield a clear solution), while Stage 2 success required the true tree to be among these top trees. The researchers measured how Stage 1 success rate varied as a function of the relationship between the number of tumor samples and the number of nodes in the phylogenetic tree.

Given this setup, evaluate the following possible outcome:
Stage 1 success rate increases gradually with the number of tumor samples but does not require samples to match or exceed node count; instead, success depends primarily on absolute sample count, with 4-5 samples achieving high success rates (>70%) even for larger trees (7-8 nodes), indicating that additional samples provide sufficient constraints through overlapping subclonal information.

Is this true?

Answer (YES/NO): NO